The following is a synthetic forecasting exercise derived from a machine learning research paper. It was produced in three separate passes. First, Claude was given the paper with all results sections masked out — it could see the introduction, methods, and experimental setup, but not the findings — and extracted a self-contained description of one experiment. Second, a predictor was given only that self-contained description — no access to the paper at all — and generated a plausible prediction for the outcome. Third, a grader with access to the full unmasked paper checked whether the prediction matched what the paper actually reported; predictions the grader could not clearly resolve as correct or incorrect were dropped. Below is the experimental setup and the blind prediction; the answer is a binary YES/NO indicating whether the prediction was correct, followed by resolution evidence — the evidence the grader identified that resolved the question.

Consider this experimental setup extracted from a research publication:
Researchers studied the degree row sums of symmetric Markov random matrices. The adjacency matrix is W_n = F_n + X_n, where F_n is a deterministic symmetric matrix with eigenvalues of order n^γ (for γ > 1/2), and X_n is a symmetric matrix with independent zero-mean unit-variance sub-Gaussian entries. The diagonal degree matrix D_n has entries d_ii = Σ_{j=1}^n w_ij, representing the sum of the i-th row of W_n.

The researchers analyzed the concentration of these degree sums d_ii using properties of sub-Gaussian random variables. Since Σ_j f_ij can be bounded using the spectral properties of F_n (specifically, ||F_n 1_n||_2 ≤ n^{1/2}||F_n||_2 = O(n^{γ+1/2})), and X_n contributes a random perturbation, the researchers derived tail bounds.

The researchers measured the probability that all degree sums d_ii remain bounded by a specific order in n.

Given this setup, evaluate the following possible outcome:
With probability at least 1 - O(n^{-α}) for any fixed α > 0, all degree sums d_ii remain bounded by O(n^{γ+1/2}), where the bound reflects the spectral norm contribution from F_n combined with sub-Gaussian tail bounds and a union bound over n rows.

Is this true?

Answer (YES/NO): NO